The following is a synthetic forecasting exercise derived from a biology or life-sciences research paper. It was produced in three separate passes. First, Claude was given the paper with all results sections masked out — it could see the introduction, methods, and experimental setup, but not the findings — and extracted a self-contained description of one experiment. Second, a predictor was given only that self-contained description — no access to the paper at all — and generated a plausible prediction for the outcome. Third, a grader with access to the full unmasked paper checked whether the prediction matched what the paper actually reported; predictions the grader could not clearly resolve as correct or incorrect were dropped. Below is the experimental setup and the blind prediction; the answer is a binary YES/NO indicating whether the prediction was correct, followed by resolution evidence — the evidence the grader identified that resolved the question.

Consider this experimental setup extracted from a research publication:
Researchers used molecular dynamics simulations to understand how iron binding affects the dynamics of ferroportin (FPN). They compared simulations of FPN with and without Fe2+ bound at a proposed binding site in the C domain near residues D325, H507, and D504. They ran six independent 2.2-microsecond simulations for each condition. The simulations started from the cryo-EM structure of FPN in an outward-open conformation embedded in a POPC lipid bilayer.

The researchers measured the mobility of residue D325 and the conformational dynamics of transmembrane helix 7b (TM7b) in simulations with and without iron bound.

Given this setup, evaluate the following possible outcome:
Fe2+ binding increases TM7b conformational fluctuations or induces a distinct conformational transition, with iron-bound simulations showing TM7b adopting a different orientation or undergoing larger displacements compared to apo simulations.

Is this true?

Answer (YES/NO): NO